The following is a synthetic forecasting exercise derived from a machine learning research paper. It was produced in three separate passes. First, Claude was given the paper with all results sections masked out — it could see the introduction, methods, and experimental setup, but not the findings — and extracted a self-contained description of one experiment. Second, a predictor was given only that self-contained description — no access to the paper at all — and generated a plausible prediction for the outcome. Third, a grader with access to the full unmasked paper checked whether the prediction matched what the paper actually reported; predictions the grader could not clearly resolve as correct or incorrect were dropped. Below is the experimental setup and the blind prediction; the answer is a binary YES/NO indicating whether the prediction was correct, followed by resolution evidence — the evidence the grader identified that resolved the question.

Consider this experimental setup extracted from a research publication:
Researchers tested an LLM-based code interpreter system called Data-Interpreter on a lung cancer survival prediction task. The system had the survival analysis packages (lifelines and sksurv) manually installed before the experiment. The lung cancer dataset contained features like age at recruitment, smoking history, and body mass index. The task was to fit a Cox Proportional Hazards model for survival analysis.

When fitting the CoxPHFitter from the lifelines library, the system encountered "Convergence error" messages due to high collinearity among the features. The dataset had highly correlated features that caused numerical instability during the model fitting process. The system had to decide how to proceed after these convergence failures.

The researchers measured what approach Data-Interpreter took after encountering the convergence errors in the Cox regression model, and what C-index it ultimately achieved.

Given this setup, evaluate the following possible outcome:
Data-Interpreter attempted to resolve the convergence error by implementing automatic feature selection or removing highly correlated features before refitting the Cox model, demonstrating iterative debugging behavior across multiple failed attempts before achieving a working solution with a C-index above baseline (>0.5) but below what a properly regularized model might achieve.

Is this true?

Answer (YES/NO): NO